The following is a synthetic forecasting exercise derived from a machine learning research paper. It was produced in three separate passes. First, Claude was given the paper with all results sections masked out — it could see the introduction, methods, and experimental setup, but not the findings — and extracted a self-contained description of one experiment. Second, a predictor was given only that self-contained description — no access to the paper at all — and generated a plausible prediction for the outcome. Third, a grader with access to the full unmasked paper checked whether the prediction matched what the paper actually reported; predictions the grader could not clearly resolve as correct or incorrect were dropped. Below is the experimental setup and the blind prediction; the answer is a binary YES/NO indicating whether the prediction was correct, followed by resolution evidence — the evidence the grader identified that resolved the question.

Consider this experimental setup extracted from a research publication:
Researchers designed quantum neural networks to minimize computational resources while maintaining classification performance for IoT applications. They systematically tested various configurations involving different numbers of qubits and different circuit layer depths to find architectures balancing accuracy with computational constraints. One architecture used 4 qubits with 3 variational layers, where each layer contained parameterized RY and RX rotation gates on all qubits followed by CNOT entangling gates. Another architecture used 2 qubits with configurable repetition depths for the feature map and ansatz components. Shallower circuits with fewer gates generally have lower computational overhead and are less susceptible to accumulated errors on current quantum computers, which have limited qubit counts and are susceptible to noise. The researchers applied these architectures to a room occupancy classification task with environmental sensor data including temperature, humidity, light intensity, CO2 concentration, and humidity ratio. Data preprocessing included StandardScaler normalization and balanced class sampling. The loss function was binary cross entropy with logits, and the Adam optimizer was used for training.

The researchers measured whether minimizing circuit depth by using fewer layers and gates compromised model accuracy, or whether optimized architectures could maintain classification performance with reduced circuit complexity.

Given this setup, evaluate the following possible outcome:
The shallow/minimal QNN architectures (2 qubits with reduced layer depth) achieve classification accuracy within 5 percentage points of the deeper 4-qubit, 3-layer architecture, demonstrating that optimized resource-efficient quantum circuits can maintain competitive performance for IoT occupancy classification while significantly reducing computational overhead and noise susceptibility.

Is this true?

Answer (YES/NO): NO